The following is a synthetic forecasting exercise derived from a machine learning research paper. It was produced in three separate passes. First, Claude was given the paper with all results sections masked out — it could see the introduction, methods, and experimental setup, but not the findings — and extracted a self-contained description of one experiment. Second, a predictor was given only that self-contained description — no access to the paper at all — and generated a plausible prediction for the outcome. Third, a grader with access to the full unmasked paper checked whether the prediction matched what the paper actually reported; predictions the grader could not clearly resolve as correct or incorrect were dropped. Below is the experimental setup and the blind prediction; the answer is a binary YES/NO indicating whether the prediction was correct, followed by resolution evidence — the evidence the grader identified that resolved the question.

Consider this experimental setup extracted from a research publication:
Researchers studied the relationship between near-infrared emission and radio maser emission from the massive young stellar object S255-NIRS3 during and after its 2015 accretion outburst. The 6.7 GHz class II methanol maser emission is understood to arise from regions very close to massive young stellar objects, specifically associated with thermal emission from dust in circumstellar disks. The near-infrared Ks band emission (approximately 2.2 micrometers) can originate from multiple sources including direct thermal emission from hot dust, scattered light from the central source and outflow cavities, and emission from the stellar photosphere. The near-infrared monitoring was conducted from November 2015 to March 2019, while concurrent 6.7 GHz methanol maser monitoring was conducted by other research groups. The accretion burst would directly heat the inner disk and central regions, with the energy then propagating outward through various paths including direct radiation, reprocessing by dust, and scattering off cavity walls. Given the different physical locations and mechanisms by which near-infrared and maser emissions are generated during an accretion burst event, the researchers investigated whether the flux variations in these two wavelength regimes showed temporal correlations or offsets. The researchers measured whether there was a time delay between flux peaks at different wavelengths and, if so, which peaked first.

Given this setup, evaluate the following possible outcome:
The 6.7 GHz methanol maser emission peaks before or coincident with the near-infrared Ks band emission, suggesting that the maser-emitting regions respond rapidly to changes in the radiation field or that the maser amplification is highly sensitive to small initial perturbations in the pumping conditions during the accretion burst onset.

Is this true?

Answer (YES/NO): YES